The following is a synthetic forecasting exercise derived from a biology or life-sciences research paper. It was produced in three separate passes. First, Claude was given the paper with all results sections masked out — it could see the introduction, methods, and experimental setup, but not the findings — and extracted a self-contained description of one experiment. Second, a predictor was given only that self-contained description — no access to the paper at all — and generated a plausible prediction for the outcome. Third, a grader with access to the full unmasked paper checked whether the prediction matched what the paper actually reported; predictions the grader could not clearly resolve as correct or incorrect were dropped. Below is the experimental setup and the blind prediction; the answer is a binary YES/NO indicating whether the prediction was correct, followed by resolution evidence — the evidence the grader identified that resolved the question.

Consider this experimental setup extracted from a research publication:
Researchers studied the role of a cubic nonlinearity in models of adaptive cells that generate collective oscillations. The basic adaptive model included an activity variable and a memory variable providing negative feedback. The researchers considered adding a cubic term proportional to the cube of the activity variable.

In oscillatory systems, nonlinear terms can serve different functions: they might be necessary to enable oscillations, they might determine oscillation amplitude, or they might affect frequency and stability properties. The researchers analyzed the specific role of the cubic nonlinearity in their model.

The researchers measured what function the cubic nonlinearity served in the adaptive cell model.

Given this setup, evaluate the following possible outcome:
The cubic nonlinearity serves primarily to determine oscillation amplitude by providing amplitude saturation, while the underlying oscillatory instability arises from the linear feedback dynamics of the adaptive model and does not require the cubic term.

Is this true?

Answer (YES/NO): YES